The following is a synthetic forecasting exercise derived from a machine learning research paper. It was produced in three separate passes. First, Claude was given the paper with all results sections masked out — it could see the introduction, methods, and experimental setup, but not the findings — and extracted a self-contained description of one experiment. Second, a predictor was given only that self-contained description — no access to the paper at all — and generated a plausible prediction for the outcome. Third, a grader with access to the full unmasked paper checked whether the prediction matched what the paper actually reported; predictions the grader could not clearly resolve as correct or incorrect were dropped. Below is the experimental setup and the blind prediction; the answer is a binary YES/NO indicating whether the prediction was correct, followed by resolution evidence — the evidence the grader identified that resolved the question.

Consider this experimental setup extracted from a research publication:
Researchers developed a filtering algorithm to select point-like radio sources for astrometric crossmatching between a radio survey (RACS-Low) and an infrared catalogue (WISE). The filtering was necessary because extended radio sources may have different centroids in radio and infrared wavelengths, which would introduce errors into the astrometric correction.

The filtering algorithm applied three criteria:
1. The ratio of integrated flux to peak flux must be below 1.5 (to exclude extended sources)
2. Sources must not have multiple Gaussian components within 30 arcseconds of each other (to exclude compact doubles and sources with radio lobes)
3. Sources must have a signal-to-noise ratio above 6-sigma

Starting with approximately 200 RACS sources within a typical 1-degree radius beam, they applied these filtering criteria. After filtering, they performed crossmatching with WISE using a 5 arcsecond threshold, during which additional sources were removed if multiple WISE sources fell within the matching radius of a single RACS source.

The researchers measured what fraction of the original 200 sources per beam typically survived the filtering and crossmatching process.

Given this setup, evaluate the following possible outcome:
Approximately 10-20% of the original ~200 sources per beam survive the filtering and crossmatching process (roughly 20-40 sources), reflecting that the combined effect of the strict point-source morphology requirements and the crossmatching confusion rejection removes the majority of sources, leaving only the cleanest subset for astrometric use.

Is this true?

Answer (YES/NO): NO